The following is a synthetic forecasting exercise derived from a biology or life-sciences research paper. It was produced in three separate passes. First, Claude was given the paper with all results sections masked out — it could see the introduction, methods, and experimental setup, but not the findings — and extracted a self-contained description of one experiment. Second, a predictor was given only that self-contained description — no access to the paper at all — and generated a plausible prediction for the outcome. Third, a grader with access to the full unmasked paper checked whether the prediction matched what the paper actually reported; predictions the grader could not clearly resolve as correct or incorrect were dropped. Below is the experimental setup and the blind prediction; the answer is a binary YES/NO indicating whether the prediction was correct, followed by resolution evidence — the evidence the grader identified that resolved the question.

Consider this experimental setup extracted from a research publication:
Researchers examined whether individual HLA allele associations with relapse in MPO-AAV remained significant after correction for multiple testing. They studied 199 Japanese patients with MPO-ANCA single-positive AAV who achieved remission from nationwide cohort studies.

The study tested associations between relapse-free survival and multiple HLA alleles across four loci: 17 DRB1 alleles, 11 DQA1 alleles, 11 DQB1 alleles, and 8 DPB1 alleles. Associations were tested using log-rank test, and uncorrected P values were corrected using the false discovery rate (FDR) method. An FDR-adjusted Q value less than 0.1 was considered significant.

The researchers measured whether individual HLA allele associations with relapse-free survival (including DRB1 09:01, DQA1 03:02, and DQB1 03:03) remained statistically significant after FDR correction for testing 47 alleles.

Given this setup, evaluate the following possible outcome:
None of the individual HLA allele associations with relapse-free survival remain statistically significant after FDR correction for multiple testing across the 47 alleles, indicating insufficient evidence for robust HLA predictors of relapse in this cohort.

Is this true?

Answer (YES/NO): YES